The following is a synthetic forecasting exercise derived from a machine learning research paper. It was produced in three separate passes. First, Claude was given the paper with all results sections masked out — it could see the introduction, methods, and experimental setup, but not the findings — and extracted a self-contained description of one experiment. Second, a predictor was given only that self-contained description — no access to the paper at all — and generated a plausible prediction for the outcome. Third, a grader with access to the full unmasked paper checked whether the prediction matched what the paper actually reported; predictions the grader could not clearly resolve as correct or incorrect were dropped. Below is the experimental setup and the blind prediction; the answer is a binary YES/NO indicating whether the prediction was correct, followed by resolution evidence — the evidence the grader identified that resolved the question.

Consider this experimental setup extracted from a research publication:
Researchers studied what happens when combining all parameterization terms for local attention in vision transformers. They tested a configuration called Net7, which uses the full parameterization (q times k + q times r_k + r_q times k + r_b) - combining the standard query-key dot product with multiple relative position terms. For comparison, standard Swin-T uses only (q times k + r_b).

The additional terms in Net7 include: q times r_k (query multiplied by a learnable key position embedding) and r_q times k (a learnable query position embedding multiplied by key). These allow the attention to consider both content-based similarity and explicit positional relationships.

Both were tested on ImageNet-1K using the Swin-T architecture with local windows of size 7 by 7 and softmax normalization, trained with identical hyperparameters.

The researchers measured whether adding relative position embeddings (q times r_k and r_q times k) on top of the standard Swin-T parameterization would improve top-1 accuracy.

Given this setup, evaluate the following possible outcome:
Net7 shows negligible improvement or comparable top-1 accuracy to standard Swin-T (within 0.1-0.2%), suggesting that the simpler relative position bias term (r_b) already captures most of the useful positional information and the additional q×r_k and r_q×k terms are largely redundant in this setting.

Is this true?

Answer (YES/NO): NO